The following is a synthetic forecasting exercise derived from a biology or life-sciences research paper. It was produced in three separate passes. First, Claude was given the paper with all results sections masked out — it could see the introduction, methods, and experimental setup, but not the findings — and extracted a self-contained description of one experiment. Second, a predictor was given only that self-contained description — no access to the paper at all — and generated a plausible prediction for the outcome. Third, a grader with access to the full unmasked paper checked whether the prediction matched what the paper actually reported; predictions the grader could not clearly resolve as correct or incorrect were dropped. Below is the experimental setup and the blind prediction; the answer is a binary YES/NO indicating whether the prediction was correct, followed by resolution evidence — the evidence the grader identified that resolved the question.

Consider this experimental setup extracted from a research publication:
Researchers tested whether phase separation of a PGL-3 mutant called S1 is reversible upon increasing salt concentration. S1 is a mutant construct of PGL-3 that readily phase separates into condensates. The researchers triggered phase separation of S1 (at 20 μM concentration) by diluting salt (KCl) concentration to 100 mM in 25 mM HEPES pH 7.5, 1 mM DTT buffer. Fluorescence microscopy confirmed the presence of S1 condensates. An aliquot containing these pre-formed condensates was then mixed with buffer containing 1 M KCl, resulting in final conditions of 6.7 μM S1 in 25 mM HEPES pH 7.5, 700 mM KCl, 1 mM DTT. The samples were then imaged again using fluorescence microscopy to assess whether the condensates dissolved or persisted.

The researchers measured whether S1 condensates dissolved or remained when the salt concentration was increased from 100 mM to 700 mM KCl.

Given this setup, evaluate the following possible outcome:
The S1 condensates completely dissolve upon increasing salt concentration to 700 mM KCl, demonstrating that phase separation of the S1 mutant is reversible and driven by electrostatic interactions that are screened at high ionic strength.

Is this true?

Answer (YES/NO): NO